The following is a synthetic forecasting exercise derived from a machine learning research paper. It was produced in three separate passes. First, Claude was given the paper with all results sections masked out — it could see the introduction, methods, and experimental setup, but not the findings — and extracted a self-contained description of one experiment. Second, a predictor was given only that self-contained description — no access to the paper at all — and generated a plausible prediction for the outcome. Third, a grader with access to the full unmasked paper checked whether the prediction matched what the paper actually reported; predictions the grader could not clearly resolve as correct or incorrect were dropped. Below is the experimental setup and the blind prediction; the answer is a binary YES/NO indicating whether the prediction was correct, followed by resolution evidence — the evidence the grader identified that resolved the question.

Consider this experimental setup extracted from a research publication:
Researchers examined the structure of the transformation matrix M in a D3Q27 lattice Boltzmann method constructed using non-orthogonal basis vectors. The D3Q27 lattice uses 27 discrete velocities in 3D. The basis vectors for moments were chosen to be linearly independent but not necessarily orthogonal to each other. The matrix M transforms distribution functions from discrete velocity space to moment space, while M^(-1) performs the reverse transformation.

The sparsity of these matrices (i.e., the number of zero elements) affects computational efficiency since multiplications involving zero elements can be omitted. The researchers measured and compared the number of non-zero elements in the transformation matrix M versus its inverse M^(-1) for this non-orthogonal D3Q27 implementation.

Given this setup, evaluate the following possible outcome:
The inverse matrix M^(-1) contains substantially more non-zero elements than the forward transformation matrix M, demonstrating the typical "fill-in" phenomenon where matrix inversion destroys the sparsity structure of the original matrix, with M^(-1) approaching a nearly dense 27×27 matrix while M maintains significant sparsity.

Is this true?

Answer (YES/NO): NO